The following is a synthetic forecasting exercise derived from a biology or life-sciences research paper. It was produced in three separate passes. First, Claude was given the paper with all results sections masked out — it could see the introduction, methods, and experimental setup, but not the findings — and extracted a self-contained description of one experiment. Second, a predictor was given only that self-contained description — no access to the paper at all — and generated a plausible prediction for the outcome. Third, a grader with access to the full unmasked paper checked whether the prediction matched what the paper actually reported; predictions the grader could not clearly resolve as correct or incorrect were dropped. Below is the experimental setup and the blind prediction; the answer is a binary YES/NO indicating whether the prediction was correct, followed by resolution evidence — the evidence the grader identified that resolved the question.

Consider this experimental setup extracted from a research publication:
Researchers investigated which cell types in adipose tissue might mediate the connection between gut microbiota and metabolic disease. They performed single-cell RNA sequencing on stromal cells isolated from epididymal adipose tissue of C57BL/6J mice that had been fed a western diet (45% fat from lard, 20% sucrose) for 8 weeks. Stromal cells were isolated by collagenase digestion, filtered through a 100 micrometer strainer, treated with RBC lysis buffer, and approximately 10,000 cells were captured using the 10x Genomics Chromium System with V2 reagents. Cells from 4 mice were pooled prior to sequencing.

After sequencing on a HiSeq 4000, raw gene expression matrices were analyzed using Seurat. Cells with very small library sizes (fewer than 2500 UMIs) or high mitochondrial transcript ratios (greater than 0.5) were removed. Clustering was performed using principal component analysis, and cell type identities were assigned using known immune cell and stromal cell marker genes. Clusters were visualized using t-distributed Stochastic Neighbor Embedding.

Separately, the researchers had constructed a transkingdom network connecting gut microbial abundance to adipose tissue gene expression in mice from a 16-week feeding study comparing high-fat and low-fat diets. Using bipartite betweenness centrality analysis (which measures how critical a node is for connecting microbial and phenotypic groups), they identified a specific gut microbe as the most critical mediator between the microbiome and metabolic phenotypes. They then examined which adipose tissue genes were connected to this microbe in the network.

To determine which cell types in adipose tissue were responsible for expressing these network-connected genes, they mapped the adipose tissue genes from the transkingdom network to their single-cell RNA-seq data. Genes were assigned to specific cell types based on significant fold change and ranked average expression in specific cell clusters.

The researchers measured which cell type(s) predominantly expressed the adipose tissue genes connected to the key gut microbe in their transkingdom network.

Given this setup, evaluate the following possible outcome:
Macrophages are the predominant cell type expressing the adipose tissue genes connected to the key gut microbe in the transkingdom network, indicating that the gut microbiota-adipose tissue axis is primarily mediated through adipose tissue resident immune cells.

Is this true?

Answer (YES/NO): YES